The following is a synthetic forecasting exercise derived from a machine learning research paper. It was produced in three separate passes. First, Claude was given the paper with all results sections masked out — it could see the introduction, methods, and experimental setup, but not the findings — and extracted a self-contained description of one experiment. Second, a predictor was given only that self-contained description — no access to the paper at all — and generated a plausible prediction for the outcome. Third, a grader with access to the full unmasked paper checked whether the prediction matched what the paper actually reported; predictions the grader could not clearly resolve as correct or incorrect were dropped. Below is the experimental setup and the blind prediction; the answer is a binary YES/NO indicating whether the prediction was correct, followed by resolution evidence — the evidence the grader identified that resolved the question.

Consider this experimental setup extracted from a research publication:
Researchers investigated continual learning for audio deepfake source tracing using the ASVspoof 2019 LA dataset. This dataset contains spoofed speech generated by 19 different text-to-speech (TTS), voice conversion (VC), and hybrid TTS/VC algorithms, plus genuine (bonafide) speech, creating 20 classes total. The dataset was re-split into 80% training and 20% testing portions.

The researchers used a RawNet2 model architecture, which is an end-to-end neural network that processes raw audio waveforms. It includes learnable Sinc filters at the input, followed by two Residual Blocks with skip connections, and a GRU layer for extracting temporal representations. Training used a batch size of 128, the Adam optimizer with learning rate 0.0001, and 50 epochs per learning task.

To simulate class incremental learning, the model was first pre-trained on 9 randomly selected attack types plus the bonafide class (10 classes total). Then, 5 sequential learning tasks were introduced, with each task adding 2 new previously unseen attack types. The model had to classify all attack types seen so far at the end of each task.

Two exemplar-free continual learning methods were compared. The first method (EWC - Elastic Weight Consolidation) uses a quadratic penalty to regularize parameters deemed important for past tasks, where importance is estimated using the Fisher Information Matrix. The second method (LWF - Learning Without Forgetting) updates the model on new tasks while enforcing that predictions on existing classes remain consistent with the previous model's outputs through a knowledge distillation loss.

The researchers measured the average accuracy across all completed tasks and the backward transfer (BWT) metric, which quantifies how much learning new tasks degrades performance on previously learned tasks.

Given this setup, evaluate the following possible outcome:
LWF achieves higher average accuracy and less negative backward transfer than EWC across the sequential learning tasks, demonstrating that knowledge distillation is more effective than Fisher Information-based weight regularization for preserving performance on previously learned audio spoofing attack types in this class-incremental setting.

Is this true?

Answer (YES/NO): YES